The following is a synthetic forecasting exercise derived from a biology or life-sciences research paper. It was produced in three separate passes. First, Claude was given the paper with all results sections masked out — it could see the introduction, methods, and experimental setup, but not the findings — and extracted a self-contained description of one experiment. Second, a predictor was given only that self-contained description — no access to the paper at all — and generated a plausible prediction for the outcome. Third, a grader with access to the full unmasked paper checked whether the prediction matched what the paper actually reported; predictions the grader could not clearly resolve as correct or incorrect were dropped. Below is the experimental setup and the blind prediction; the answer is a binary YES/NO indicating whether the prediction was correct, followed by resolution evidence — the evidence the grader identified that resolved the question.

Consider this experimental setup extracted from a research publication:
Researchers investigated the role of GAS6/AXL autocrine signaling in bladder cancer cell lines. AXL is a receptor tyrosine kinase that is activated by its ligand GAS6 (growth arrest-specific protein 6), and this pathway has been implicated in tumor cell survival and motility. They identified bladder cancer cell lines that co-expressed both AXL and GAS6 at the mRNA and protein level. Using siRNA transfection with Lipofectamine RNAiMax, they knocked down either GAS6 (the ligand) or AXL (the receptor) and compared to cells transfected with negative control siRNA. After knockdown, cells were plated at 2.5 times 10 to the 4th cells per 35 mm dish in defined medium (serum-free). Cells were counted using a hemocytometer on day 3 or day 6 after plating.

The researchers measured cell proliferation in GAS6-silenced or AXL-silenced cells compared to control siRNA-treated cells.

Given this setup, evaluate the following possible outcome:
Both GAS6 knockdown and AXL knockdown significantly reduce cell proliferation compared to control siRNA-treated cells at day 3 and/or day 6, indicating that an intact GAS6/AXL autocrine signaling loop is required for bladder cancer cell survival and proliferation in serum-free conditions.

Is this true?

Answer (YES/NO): YES